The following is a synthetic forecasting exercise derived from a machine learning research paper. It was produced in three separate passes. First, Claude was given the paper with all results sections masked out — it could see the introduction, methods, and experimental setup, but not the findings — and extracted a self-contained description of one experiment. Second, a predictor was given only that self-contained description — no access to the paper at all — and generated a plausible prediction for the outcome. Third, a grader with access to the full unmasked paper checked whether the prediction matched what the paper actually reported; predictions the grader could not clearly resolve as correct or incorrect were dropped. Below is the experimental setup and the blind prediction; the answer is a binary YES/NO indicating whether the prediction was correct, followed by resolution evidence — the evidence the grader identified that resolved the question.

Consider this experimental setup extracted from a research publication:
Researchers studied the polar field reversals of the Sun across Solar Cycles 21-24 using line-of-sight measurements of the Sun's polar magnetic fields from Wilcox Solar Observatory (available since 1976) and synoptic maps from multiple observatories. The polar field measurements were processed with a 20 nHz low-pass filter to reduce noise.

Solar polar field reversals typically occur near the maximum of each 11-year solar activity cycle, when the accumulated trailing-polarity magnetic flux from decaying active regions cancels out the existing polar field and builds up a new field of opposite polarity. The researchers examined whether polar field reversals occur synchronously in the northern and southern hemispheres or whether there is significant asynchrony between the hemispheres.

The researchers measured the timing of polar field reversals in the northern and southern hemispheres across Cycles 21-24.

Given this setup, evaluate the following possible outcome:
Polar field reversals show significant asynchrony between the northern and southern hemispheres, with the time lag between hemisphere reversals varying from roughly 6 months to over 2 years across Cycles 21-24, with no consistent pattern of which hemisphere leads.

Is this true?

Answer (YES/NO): NO